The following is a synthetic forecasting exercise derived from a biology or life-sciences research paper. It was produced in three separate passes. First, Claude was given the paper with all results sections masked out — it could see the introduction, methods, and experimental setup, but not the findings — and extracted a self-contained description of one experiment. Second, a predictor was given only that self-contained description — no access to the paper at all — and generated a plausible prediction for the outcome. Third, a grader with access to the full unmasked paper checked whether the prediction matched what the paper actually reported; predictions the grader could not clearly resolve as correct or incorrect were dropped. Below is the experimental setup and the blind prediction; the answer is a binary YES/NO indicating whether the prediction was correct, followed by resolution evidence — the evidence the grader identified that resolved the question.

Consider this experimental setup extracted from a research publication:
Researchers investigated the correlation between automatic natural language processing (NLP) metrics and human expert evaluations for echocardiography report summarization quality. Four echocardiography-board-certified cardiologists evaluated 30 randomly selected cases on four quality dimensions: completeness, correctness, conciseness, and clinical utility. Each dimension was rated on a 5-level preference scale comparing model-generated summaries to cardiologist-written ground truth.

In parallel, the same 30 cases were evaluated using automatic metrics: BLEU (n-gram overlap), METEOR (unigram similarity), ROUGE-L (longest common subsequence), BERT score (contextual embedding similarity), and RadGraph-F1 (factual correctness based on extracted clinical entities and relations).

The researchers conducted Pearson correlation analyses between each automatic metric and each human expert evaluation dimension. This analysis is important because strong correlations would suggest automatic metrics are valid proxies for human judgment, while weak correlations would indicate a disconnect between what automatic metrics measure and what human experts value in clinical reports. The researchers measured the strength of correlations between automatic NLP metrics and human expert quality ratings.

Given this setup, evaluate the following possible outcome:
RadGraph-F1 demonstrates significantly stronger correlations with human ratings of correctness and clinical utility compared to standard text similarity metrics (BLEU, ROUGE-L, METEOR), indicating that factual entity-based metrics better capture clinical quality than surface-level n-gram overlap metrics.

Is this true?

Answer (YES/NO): YES